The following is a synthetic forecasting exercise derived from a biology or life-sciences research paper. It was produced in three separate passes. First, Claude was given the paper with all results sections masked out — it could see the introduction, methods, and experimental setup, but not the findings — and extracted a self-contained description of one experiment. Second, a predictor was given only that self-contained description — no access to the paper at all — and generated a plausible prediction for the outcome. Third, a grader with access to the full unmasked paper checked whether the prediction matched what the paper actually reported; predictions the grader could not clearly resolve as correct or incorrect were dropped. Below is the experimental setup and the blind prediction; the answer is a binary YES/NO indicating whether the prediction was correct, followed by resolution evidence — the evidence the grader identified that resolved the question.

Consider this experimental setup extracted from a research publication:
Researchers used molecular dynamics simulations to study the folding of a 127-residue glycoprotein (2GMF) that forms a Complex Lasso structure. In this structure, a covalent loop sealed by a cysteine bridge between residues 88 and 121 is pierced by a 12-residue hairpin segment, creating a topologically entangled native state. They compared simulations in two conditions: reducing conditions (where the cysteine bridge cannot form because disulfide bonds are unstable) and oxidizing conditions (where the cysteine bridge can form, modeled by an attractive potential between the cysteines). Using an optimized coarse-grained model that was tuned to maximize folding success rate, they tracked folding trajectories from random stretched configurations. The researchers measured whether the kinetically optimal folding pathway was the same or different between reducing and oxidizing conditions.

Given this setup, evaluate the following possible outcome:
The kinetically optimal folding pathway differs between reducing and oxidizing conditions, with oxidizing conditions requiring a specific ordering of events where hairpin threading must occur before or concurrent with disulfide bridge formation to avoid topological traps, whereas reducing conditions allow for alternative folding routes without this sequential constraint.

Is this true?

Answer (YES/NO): NO